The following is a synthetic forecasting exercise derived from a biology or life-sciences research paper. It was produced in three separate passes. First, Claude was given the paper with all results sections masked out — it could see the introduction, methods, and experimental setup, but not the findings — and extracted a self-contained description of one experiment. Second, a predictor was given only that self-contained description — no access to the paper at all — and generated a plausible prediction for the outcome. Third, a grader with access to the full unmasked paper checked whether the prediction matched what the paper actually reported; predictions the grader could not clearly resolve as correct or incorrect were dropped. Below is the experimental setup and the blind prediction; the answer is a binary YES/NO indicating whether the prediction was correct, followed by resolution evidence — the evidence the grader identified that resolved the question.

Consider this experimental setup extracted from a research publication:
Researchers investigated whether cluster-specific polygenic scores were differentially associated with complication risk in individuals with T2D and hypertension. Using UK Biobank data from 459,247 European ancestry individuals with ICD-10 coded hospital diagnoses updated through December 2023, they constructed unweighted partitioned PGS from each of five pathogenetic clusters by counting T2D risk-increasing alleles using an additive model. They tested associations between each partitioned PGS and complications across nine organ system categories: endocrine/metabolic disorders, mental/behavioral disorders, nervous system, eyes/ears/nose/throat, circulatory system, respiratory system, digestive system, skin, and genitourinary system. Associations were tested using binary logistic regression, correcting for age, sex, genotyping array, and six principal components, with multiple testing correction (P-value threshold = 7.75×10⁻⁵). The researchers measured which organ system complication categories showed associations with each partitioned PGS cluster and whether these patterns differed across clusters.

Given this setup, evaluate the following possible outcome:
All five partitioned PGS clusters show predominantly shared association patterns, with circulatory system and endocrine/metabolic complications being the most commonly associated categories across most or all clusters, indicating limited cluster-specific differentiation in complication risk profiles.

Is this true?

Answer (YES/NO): NO